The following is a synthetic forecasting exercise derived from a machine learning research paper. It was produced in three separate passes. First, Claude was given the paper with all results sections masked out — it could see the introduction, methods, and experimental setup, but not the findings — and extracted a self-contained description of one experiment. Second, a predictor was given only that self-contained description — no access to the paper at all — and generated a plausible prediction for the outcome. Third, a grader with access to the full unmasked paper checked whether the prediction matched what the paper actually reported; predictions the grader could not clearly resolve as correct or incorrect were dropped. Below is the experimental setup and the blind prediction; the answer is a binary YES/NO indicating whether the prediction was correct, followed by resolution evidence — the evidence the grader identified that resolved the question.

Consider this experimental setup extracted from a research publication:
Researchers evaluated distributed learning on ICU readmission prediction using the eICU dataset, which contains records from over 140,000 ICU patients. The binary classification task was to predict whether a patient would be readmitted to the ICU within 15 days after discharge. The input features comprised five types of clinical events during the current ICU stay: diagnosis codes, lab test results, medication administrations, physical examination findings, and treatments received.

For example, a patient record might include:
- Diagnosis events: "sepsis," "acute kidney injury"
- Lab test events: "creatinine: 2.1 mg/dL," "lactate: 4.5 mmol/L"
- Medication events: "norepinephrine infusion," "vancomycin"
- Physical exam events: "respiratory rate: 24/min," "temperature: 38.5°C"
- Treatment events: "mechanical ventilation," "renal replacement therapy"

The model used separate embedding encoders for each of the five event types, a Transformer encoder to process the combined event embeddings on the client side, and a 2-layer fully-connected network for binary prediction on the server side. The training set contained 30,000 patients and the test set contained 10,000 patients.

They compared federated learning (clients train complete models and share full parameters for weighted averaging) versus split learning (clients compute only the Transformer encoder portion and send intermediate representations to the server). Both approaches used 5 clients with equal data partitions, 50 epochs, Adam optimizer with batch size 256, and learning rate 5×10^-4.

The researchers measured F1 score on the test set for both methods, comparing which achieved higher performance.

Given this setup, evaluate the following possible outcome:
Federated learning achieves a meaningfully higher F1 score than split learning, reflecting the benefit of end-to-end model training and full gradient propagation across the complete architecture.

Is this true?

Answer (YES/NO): NO